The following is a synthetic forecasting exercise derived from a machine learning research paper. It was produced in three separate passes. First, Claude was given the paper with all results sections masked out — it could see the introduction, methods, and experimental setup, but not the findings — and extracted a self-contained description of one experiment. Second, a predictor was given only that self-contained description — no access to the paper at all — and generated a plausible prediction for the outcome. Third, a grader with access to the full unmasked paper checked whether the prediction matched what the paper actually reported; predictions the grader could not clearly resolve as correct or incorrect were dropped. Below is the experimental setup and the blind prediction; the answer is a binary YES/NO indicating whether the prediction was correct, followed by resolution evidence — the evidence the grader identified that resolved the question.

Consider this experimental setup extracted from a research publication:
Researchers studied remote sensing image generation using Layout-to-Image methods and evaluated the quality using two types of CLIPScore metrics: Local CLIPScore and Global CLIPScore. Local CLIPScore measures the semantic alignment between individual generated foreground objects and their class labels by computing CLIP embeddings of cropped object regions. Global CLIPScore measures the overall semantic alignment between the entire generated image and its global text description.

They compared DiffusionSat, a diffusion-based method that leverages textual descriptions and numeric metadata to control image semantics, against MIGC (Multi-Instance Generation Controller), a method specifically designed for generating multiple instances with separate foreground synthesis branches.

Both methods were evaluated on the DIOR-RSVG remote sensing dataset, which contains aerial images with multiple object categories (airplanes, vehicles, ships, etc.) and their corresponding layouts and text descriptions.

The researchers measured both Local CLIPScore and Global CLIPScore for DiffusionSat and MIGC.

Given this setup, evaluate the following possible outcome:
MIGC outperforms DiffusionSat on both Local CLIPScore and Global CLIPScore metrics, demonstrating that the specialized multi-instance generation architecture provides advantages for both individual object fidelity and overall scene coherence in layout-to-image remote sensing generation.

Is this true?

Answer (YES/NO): NO